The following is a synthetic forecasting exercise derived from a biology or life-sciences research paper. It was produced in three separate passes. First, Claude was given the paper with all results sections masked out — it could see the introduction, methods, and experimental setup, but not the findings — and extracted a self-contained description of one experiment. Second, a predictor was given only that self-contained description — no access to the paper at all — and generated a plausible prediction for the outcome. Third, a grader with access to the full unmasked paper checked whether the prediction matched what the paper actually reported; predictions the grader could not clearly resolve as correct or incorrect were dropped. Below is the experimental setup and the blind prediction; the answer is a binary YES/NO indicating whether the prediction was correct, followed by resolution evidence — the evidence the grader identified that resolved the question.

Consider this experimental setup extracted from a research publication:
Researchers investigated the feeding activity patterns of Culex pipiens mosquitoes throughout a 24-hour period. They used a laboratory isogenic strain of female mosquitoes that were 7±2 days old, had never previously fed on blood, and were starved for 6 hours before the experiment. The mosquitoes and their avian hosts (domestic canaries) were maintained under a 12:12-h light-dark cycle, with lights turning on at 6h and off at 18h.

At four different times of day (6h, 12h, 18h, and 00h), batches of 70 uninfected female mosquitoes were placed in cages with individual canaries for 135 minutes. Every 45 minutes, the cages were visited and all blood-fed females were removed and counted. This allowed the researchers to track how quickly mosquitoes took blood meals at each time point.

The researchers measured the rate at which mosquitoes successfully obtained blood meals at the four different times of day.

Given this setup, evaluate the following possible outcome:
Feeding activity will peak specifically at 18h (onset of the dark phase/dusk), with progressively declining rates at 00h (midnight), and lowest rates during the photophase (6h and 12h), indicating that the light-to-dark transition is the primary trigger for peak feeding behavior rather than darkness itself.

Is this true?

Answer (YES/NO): YES